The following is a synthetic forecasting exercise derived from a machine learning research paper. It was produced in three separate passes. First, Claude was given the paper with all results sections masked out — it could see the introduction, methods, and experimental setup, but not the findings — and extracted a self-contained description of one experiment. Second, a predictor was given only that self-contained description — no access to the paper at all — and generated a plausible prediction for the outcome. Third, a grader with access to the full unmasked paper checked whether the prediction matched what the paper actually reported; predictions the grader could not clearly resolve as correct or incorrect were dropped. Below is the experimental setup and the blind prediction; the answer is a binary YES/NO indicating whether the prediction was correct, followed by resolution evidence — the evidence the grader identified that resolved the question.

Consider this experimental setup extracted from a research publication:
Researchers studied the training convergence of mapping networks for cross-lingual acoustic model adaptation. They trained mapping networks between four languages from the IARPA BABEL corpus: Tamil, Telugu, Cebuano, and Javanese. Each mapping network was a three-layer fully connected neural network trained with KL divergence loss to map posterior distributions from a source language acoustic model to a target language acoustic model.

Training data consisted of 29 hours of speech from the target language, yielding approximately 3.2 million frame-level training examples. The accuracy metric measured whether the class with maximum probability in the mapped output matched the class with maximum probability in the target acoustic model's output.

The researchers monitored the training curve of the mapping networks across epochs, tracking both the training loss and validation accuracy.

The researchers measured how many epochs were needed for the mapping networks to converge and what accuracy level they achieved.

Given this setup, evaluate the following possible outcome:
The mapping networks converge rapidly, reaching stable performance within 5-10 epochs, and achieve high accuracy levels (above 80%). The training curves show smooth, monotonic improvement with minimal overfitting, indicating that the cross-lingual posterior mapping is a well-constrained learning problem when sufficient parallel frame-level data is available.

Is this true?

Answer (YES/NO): NO